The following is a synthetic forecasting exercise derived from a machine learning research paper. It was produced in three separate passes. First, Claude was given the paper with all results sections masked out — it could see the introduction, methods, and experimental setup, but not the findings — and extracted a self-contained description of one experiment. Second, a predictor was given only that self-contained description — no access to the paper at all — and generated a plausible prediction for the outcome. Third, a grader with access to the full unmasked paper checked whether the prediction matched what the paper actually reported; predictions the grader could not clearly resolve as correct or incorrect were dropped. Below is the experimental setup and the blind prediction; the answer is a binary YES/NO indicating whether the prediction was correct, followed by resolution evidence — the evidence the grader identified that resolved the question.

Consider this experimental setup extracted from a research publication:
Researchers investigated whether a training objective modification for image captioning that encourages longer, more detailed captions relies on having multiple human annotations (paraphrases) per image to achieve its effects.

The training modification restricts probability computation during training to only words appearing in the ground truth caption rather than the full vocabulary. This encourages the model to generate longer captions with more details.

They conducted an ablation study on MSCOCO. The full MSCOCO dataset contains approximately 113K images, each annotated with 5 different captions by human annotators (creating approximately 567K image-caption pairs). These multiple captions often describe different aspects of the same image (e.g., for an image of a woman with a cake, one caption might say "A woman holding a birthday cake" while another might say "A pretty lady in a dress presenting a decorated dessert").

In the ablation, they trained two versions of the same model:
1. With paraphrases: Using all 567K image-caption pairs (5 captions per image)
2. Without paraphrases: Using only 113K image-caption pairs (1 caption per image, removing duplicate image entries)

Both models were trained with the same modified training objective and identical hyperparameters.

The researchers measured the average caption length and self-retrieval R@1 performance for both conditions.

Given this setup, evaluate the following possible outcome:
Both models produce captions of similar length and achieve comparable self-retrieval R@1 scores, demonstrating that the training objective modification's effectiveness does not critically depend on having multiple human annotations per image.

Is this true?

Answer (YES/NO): NO